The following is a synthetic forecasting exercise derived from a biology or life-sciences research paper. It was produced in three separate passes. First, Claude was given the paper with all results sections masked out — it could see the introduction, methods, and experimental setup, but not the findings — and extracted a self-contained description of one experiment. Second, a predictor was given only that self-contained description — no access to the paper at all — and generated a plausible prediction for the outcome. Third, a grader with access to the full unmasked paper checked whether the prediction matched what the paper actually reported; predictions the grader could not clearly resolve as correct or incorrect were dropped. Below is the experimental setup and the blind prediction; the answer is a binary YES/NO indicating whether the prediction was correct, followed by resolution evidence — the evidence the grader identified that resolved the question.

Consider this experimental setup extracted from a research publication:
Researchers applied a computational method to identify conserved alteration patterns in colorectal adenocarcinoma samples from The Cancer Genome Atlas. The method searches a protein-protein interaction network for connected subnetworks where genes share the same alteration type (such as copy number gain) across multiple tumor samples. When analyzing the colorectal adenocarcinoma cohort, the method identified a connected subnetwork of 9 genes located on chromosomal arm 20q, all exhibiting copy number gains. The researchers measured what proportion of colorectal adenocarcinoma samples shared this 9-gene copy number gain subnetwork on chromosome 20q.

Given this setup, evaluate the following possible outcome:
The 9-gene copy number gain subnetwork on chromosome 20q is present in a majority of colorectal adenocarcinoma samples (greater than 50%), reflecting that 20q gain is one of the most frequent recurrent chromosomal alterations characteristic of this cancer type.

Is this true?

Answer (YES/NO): NO